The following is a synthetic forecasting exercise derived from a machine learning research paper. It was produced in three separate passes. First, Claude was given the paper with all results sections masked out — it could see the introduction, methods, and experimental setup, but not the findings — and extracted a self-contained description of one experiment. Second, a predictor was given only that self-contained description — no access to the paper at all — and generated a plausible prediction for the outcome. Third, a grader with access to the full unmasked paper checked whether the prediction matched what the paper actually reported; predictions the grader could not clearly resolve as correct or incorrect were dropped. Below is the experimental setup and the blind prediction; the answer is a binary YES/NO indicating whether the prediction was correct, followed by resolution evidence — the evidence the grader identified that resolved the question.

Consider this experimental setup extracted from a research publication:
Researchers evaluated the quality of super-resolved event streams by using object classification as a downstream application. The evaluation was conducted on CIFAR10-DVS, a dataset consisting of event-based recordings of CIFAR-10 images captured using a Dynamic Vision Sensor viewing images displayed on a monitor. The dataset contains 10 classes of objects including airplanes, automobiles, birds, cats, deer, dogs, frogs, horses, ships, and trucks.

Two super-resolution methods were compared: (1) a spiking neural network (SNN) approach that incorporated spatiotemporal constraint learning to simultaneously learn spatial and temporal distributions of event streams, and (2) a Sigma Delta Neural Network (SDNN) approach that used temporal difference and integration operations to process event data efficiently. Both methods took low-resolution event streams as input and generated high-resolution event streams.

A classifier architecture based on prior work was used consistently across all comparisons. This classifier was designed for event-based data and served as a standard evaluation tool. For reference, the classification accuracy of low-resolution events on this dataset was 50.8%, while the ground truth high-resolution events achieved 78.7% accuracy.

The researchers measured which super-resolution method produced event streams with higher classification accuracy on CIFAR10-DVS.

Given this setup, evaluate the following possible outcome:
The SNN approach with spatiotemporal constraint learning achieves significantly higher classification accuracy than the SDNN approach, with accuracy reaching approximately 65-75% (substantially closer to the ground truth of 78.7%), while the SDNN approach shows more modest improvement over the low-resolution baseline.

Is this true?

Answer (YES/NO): NO